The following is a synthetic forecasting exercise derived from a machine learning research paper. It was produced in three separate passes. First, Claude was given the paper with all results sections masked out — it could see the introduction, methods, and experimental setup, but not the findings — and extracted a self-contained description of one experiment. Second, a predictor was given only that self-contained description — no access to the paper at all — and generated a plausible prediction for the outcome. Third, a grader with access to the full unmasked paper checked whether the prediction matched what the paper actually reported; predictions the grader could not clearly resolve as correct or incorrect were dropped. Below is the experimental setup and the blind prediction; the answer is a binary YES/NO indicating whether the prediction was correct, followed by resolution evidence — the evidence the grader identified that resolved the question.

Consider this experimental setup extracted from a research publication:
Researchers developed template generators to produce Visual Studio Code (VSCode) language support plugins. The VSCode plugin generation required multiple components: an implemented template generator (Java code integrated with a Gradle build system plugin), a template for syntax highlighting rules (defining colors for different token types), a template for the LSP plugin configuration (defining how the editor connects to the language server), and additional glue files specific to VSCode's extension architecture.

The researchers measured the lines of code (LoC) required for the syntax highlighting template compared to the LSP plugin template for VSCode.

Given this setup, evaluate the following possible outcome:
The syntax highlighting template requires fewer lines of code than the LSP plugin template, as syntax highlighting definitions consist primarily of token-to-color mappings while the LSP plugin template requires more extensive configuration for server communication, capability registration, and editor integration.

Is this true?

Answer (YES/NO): YES